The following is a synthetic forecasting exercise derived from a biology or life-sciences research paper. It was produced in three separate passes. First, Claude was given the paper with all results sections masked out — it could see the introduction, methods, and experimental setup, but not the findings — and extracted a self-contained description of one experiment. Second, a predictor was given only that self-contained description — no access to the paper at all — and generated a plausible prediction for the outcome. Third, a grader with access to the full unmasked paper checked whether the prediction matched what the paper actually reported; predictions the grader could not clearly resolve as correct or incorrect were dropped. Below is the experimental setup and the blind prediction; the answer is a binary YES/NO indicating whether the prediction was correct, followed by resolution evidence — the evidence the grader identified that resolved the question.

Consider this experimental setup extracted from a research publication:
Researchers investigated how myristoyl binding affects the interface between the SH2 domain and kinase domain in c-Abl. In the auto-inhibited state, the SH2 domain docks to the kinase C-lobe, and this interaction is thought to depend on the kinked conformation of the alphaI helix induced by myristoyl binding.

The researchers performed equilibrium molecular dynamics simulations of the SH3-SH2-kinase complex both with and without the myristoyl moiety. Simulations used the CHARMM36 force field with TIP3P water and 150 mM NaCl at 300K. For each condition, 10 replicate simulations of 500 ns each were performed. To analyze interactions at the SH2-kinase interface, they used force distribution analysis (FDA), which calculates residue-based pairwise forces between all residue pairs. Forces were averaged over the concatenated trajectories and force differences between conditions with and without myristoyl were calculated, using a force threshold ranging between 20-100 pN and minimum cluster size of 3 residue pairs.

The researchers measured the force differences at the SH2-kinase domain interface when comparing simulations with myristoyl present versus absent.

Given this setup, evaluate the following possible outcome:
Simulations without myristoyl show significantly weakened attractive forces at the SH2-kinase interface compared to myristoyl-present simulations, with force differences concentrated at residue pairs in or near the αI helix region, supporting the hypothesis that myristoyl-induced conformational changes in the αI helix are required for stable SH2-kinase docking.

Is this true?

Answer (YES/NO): NO